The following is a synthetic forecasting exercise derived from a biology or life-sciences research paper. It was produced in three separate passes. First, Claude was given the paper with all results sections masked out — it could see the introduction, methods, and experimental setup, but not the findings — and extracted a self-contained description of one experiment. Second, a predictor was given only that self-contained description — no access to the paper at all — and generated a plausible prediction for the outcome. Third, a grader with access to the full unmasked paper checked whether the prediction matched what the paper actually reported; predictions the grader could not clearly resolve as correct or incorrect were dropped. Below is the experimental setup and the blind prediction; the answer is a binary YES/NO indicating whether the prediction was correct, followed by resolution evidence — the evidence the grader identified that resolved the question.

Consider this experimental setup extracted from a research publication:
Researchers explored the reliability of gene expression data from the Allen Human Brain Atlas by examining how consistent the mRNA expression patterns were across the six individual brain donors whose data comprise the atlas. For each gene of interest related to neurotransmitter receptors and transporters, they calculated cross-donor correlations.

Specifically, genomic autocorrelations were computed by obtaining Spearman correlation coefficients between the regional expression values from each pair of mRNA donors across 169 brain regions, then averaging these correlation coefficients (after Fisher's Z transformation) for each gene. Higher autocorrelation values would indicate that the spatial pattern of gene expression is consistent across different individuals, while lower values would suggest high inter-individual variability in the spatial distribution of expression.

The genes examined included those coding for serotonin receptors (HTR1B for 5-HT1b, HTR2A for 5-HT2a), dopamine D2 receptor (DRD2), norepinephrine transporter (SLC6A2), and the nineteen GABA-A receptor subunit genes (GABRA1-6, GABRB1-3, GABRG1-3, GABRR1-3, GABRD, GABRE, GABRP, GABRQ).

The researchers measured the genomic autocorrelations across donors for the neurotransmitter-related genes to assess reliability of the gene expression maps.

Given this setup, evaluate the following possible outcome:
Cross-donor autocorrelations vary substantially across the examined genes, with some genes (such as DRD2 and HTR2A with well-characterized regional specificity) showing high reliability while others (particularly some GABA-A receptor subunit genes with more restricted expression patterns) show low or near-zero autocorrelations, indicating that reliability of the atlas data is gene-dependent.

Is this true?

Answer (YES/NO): NO